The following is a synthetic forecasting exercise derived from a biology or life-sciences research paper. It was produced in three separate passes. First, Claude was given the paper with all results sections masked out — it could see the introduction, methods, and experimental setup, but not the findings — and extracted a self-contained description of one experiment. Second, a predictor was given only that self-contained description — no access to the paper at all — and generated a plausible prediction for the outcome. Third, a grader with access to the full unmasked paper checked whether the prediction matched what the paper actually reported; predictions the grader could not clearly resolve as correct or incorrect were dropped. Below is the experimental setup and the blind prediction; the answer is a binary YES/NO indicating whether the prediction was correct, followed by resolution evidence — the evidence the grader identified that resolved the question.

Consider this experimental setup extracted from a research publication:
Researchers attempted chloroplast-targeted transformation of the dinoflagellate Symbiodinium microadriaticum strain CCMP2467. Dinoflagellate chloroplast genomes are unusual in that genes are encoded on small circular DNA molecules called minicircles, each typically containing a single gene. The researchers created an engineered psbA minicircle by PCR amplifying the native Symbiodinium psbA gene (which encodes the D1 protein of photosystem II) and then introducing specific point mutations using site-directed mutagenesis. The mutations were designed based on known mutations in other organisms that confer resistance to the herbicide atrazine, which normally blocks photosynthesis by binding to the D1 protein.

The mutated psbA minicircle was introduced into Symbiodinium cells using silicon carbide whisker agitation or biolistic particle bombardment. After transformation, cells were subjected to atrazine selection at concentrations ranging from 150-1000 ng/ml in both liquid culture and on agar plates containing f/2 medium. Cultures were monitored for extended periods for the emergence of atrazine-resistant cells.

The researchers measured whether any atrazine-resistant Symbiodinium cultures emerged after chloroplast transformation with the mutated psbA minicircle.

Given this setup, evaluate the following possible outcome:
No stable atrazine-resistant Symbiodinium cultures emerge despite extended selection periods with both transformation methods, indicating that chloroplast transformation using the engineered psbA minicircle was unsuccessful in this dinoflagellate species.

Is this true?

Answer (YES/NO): YES